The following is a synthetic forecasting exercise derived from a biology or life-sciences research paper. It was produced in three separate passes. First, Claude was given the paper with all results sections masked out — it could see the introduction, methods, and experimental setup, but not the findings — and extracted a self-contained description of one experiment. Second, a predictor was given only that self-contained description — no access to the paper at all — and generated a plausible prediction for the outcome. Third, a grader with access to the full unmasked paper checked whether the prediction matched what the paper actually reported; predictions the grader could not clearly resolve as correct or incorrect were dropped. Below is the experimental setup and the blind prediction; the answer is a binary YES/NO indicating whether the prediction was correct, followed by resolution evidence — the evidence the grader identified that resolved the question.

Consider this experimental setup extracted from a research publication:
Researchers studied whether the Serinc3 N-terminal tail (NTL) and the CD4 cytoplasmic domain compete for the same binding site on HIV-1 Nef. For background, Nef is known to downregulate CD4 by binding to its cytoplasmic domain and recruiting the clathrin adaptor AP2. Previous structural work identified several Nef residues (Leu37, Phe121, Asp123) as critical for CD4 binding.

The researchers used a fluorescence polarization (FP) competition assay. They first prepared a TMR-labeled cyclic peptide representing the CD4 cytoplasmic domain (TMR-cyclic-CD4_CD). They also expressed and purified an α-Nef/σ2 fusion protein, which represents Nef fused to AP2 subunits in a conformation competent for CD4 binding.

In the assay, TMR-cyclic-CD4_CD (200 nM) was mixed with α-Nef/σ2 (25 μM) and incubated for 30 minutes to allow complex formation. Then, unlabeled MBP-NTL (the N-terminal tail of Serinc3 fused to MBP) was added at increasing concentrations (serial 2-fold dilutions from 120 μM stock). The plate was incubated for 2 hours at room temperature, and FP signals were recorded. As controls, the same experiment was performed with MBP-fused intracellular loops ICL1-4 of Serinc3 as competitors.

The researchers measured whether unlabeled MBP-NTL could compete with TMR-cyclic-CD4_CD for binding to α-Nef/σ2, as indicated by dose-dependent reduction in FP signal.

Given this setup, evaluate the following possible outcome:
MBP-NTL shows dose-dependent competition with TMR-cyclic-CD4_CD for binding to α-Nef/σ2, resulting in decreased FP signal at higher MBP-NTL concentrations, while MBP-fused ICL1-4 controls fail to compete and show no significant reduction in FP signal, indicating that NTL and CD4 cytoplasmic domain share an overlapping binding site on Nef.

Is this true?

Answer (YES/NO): YES